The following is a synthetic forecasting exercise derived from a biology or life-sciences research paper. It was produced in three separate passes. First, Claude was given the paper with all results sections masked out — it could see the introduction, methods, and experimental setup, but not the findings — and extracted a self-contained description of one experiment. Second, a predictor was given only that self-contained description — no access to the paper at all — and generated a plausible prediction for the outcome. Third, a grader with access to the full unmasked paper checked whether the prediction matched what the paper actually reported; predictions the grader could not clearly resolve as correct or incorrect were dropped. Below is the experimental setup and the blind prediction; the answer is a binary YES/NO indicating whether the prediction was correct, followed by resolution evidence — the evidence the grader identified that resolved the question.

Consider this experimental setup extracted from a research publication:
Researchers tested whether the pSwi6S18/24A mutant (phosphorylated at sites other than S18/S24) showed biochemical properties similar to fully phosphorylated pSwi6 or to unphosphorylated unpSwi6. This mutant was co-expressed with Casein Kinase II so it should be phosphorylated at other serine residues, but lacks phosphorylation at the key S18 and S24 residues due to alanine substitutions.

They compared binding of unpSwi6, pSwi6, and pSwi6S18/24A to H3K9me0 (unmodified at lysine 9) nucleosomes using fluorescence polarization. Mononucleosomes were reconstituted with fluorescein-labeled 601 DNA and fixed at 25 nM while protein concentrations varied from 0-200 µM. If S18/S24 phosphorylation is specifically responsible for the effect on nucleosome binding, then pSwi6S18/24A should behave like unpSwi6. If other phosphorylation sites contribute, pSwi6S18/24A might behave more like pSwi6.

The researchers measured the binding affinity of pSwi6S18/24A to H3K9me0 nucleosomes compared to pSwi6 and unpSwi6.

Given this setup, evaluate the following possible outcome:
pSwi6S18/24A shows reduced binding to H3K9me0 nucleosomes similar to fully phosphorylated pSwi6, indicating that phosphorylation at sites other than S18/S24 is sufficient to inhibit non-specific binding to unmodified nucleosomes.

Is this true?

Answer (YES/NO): NO